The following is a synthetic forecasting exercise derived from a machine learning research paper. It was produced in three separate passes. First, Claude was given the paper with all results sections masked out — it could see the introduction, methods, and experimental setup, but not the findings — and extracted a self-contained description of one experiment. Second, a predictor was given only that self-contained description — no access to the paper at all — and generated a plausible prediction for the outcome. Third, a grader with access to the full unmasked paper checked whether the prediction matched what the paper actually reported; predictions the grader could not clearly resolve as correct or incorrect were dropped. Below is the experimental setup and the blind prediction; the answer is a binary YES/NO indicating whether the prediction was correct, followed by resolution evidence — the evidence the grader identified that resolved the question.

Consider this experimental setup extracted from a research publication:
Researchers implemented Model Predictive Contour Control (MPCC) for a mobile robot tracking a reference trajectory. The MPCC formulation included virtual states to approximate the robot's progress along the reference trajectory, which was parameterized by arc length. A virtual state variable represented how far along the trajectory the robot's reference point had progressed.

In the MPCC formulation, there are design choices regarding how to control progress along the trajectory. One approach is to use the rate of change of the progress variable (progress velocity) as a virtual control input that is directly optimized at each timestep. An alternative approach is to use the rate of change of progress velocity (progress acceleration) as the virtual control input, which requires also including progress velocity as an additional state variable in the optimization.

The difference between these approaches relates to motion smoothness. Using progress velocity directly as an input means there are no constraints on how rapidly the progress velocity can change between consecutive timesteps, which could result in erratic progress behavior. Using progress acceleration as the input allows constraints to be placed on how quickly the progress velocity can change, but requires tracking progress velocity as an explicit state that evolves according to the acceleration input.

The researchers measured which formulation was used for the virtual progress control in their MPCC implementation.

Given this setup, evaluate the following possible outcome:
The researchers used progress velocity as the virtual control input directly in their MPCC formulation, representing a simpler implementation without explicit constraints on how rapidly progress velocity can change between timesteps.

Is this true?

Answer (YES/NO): NO